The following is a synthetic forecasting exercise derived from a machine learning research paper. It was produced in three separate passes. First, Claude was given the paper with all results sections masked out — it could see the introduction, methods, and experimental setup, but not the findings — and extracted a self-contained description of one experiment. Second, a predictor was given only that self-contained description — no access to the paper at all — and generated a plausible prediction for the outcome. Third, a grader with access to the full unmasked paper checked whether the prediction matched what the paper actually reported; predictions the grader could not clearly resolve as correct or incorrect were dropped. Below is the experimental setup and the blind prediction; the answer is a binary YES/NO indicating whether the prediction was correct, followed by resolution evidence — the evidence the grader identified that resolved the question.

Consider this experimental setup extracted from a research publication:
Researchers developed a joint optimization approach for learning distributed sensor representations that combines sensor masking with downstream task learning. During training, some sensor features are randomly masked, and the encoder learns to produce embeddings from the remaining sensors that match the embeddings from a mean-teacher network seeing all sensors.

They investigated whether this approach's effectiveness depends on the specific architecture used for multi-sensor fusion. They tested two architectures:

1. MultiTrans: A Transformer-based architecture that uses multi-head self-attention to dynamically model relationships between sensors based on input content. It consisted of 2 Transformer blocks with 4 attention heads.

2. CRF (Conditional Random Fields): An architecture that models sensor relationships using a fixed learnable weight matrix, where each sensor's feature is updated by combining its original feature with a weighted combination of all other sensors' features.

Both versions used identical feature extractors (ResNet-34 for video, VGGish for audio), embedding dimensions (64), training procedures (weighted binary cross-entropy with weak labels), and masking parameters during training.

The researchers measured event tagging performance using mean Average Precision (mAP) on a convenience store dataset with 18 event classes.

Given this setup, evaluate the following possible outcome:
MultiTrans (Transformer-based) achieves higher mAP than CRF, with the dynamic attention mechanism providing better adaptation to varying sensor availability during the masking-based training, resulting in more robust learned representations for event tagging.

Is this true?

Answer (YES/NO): YES